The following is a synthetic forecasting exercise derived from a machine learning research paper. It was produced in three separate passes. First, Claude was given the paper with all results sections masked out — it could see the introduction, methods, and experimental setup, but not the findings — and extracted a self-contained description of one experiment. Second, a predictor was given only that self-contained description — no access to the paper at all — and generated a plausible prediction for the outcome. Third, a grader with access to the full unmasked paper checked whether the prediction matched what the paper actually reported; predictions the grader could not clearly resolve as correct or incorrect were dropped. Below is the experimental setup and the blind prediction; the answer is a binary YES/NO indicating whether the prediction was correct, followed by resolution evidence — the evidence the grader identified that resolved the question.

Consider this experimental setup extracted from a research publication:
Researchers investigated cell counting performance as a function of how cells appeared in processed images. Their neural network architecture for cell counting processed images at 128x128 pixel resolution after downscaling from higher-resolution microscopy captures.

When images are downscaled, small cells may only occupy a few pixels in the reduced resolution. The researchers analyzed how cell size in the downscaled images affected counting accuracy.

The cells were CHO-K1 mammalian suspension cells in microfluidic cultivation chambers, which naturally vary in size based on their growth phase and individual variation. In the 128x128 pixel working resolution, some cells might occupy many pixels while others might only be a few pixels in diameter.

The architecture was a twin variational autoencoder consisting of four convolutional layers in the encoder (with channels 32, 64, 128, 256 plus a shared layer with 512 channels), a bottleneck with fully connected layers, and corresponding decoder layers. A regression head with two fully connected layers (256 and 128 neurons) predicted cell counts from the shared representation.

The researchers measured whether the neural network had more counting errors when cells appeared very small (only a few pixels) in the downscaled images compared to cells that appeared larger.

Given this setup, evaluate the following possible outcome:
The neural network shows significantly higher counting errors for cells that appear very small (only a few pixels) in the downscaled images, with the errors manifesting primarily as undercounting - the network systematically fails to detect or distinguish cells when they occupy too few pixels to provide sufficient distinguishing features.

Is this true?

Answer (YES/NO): NO